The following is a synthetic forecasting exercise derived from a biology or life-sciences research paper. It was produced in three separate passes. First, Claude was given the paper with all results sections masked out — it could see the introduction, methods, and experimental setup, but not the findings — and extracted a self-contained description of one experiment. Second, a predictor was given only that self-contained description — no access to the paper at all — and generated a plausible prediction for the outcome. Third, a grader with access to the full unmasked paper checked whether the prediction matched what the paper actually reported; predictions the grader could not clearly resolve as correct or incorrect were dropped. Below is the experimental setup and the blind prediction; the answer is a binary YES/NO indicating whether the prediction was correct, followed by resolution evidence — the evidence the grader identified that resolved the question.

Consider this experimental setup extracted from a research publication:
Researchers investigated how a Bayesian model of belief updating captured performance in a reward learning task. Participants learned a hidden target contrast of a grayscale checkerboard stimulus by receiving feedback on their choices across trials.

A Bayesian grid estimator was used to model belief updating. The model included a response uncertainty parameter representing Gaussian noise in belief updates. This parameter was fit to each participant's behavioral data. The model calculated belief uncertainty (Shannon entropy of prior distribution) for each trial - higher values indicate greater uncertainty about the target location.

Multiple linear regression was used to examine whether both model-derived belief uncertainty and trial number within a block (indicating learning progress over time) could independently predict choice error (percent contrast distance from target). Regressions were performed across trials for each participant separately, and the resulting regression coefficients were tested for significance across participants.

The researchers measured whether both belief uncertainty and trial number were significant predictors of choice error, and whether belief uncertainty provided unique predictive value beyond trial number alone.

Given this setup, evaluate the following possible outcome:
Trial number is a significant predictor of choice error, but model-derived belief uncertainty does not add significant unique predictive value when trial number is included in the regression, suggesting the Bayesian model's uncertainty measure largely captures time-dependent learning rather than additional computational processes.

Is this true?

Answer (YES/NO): NO